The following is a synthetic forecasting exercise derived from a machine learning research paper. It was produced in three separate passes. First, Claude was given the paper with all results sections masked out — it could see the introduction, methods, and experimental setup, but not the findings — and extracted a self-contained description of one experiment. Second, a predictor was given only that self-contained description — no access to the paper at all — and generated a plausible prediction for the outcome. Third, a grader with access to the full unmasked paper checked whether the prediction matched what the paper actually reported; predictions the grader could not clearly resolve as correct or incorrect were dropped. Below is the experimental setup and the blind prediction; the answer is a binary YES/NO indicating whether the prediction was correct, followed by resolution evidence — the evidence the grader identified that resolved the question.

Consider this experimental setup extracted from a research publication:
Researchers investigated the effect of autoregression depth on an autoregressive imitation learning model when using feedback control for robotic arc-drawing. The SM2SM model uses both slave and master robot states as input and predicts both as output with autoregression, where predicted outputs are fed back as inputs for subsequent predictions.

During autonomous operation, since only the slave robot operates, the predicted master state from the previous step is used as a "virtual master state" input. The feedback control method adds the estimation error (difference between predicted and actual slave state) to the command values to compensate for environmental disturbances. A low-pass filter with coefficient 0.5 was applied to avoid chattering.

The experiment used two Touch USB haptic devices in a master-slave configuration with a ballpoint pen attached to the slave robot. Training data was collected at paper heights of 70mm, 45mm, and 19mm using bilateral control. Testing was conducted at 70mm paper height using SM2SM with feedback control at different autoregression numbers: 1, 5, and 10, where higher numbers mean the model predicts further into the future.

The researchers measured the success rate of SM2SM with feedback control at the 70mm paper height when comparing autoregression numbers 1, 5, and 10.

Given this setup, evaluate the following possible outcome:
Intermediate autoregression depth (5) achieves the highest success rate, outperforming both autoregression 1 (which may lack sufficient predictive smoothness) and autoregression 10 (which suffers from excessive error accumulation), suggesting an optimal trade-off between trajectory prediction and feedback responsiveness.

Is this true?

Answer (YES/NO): NO